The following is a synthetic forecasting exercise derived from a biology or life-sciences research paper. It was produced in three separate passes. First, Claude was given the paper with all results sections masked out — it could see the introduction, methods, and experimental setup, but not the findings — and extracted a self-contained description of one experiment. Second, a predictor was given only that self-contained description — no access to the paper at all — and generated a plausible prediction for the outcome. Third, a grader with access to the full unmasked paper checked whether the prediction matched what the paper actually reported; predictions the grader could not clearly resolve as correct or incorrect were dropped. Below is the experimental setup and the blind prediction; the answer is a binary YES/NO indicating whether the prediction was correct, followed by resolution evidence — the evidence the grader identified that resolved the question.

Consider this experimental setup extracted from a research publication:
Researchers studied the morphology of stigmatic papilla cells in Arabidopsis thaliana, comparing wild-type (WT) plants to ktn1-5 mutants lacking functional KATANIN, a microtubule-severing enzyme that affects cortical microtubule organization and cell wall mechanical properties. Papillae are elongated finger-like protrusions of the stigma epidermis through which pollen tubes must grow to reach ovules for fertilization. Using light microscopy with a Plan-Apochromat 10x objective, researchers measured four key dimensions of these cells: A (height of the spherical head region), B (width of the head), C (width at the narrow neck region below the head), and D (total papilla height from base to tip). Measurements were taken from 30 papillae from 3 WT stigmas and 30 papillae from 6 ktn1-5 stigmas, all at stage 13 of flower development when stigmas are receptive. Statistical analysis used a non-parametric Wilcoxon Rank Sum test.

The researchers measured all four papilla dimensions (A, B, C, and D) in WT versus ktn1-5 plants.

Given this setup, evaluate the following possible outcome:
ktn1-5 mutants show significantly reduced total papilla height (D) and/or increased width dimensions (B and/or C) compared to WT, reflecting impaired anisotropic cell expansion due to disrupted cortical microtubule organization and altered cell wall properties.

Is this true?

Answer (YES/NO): NO